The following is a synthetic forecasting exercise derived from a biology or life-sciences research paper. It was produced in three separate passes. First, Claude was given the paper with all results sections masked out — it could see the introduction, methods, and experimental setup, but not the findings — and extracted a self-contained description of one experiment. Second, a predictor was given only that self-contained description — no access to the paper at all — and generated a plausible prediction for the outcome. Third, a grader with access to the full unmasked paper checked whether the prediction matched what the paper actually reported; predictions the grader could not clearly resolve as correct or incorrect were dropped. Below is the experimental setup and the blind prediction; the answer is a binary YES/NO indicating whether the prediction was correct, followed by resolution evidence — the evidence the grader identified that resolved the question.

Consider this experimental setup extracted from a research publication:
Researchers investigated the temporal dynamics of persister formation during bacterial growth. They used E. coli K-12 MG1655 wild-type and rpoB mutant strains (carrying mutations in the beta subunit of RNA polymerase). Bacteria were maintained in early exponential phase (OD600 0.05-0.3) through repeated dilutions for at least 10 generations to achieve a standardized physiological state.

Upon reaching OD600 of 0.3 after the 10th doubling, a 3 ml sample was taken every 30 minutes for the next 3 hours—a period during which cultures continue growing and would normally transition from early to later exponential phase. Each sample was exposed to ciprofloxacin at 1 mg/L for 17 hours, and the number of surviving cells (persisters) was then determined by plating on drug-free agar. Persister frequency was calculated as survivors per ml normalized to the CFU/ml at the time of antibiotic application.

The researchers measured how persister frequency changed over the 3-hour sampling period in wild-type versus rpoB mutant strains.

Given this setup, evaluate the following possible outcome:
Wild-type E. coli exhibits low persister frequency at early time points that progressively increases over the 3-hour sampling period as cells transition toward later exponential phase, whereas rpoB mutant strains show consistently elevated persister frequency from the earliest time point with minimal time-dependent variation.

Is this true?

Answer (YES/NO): YES